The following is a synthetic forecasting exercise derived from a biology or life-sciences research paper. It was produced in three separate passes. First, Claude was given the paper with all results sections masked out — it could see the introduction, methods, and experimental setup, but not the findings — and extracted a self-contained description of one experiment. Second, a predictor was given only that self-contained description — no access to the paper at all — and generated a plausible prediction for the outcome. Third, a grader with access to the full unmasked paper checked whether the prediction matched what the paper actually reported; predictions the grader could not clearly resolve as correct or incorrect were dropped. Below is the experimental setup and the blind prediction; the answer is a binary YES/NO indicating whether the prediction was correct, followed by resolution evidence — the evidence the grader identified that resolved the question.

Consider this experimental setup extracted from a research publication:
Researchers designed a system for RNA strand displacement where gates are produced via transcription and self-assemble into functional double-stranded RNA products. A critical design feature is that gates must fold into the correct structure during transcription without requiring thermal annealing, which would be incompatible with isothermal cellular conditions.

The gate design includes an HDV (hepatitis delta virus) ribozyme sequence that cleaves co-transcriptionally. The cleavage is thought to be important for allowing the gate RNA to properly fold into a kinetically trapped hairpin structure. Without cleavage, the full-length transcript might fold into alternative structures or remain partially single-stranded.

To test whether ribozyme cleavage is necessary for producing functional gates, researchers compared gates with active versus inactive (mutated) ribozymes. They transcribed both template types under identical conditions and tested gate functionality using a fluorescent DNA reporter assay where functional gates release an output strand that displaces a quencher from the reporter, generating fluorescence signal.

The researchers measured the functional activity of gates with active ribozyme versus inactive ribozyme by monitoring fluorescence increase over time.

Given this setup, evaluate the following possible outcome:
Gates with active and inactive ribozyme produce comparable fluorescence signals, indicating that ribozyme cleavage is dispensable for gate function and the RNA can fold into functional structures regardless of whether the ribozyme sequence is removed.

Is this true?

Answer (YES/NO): NO